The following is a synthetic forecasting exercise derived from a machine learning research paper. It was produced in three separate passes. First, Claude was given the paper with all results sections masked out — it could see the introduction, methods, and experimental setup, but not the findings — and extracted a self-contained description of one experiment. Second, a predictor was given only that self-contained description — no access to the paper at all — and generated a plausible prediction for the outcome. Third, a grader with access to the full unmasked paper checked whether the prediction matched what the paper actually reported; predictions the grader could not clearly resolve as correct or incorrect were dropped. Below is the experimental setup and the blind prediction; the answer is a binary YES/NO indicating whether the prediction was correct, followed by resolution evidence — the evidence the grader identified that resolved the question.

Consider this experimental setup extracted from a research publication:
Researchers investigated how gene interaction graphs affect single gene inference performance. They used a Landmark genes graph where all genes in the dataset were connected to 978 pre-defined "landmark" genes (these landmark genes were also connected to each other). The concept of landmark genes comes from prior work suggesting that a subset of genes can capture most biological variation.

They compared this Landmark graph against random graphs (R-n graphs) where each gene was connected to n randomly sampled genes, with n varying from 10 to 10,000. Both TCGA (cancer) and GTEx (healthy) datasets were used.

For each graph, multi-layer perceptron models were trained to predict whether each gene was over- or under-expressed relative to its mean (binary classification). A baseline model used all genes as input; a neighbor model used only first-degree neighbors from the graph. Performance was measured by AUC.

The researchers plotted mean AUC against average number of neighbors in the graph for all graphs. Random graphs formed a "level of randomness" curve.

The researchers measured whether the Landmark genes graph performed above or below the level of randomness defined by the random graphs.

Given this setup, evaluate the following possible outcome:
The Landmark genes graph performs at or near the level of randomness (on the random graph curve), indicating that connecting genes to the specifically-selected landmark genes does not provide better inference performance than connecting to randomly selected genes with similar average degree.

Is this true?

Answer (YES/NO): NO